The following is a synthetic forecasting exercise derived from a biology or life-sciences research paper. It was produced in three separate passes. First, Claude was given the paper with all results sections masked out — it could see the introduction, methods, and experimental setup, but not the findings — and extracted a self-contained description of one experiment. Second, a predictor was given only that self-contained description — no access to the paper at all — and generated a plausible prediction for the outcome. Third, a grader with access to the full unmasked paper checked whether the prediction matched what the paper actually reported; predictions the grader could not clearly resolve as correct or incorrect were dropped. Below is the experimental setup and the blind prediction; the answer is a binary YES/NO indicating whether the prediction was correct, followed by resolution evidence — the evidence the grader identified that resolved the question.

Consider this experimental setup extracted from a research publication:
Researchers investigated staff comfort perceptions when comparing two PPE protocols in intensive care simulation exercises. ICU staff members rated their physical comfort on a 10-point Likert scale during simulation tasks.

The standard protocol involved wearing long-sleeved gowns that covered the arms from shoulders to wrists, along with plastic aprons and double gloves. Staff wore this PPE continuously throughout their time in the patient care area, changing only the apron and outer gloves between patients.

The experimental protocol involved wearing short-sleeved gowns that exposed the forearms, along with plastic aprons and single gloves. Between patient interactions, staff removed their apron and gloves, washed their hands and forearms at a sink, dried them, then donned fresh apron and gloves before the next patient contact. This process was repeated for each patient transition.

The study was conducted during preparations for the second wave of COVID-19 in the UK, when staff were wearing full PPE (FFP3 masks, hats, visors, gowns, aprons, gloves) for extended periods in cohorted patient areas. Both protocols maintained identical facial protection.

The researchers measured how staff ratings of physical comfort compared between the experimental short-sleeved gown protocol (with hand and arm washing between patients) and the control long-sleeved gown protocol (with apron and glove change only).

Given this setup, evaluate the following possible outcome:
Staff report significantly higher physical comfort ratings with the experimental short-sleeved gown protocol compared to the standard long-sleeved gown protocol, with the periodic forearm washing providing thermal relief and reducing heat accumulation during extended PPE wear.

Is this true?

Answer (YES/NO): YES